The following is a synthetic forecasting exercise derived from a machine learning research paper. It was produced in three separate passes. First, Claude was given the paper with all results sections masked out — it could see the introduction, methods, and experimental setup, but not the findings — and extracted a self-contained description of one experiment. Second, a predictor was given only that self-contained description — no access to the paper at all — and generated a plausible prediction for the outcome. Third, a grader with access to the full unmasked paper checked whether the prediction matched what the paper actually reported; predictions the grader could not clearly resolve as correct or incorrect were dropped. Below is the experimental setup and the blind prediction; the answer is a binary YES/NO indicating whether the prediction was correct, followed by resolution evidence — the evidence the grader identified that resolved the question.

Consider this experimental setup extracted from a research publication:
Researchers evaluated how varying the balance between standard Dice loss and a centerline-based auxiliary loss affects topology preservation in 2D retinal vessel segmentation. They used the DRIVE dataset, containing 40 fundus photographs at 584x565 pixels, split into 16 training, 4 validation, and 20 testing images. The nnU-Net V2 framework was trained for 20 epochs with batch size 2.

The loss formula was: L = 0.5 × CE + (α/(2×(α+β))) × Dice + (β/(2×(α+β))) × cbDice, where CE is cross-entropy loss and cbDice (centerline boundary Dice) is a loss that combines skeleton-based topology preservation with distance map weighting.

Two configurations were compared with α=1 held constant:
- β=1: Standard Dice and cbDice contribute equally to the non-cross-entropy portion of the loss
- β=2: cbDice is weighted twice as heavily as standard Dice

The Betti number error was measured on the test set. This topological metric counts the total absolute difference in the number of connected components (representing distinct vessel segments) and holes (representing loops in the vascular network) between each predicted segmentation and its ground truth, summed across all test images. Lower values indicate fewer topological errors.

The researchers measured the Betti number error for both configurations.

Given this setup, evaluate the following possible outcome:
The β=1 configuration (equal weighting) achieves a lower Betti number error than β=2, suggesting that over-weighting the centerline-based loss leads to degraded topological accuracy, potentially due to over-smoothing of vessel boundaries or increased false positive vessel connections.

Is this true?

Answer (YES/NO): NO